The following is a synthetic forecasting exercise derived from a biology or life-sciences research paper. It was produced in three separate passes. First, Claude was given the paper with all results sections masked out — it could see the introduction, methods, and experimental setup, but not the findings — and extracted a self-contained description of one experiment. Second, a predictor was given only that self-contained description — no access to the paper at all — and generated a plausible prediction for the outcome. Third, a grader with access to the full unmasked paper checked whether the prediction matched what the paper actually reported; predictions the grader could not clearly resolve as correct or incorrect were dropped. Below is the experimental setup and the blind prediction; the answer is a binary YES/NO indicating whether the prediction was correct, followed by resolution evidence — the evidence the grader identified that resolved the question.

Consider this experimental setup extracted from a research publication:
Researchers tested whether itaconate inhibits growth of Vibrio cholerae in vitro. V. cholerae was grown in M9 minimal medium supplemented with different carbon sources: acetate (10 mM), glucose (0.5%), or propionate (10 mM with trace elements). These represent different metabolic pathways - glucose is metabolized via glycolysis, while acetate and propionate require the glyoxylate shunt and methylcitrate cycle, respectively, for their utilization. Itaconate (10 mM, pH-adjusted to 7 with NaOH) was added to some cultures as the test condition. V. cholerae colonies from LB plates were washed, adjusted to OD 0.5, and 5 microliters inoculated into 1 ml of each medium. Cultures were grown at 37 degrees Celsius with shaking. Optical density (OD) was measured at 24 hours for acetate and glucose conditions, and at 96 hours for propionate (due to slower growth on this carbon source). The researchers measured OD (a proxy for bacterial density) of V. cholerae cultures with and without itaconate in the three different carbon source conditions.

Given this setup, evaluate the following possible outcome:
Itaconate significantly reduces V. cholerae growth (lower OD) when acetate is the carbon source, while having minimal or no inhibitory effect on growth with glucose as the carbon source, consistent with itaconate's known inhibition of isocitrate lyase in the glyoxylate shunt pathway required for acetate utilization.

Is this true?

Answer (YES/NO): YES